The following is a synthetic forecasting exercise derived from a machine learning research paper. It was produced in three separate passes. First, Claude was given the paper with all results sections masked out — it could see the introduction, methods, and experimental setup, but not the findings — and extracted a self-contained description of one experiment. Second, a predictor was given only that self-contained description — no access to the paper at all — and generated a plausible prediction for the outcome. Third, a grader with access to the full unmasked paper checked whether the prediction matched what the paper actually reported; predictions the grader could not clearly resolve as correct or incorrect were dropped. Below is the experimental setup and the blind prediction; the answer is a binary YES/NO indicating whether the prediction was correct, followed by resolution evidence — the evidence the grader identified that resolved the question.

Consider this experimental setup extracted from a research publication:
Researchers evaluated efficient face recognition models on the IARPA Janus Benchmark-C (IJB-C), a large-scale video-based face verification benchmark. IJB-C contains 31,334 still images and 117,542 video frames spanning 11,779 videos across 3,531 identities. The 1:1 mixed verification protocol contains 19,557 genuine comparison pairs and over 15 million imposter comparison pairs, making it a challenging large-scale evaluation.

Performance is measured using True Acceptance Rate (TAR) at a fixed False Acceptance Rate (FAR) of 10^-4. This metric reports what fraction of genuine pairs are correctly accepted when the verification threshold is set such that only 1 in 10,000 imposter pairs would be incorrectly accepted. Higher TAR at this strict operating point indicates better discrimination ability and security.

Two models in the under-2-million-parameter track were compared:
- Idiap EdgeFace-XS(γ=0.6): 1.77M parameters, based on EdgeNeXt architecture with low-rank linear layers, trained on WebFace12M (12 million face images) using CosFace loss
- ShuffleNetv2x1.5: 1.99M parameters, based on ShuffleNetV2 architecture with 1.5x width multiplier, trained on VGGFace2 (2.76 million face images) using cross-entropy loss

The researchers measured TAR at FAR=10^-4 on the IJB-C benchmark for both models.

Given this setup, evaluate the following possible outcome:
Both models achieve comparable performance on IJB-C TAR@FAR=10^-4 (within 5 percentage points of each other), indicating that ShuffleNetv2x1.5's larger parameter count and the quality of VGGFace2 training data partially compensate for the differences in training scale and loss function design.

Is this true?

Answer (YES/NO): NO